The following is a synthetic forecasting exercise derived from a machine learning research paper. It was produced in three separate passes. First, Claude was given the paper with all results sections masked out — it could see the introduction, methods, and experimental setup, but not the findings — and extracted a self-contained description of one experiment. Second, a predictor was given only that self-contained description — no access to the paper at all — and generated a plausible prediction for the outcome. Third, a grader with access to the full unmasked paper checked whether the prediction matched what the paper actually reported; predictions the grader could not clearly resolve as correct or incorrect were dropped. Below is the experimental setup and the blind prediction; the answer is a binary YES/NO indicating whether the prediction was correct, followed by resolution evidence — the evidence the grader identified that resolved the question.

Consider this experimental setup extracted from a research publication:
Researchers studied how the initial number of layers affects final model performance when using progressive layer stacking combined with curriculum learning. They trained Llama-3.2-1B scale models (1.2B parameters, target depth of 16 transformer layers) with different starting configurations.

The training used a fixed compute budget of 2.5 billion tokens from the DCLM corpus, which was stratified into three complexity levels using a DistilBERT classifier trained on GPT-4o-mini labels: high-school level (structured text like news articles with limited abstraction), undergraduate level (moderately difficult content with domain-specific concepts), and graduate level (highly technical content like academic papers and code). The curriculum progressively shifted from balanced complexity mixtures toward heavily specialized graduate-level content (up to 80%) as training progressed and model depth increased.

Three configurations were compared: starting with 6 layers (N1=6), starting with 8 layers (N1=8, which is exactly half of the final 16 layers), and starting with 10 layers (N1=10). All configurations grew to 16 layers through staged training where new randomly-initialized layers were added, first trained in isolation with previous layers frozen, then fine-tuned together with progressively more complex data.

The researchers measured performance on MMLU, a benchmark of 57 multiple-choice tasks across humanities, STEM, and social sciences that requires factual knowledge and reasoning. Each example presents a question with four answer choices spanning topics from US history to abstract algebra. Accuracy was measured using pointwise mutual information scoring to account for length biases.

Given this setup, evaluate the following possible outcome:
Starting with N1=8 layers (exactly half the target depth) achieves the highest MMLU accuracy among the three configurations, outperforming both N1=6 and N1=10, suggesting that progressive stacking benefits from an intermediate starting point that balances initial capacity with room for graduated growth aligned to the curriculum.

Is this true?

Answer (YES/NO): YES